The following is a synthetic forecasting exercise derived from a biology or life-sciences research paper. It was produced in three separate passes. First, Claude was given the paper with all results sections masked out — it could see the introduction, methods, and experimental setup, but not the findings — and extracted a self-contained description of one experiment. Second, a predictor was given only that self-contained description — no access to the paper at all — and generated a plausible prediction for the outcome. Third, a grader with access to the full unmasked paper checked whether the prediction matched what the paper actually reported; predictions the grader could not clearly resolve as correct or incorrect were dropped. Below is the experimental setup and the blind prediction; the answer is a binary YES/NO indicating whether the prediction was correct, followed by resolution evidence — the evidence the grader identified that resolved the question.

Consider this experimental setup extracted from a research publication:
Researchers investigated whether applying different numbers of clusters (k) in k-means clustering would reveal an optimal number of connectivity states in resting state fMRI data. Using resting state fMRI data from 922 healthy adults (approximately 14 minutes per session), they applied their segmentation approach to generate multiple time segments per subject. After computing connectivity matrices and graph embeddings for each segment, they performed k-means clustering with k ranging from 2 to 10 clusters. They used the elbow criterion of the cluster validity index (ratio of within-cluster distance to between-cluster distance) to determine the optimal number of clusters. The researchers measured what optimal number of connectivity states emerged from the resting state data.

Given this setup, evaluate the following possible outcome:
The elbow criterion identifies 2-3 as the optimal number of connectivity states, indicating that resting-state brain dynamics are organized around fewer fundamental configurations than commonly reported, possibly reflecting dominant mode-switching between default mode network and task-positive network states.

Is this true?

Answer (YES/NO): NO